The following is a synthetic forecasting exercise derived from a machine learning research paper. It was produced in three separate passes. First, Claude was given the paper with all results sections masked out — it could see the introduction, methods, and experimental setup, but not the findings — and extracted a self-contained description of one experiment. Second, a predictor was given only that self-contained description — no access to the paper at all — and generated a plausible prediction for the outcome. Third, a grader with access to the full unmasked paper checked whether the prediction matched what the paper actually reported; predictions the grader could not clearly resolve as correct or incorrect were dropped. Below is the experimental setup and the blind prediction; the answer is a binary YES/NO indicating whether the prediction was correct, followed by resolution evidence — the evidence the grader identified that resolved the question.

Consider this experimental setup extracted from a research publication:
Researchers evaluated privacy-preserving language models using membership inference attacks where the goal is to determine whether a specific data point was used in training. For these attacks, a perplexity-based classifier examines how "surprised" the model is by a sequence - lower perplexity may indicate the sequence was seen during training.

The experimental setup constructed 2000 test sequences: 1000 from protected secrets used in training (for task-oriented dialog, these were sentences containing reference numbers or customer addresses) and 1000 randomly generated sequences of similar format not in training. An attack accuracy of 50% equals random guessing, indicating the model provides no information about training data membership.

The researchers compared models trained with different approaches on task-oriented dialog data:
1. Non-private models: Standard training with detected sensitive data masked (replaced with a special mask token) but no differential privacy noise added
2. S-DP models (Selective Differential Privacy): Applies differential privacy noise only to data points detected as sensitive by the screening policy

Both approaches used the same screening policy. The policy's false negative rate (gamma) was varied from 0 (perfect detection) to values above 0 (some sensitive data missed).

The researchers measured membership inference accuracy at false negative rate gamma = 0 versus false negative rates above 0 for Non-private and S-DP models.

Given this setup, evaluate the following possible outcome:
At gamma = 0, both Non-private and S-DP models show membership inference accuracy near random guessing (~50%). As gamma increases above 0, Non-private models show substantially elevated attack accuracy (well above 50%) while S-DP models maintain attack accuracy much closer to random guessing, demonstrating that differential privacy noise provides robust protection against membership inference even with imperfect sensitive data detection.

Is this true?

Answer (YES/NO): NO